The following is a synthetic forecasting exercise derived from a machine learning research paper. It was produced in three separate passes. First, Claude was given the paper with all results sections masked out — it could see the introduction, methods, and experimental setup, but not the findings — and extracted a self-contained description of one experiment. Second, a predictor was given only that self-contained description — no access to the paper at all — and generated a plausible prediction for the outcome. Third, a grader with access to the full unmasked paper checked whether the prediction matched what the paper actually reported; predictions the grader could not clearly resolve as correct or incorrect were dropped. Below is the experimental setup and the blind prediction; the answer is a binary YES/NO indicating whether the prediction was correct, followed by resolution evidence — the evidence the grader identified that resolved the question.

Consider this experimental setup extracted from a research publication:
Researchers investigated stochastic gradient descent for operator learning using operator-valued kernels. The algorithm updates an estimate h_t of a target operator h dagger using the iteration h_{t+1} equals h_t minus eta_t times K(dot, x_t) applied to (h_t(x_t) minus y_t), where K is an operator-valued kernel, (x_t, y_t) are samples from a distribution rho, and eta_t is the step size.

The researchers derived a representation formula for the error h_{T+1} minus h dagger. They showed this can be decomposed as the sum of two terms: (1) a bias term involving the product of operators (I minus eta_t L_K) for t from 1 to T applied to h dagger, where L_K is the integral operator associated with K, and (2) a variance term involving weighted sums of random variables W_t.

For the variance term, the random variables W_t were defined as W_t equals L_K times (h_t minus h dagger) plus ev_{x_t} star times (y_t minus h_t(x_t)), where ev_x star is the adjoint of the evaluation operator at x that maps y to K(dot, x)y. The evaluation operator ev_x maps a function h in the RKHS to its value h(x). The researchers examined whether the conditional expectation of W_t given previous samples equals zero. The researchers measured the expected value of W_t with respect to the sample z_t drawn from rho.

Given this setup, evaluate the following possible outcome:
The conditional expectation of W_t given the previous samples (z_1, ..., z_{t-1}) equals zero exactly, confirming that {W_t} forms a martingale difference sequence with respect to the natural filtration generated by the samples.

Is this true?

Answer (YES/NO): YES